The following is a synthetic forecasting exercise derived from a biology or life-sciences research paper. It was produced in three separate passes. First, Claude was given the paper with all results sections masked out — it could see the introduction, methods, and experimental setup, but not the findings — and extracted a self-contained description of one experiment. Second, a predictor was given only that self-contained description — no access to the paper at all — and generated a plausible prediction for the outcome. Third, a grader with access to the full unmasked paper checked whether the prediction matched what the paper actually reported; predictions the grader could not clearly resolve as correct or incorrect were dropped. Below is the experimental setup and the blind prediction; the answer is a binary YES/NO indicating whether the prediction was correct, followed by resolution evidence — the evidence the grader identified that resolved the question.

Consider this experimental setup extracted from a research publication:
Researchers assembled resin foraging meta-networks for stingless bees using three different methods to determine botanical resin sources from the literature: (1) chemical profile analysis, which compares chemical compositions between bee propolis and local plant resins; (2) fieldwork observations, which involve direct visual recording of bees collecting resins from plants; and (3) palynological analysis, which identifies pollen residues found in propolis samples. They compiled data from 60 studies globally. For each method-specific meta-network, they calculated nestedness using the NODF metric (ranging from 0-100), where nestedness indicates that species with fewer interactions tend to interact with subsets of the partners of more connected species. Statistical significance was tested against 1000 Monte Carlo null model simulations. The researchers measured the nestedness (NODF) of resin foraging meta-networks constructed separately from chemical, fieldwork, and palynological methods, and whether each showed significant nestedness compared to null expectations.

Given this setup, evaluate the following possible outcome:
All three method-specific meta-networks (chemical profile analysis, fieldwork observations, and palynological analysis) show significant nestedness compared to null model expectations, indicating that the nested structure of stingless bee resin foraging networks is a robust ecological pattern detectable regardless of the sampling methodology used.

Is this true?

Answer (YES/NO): NO